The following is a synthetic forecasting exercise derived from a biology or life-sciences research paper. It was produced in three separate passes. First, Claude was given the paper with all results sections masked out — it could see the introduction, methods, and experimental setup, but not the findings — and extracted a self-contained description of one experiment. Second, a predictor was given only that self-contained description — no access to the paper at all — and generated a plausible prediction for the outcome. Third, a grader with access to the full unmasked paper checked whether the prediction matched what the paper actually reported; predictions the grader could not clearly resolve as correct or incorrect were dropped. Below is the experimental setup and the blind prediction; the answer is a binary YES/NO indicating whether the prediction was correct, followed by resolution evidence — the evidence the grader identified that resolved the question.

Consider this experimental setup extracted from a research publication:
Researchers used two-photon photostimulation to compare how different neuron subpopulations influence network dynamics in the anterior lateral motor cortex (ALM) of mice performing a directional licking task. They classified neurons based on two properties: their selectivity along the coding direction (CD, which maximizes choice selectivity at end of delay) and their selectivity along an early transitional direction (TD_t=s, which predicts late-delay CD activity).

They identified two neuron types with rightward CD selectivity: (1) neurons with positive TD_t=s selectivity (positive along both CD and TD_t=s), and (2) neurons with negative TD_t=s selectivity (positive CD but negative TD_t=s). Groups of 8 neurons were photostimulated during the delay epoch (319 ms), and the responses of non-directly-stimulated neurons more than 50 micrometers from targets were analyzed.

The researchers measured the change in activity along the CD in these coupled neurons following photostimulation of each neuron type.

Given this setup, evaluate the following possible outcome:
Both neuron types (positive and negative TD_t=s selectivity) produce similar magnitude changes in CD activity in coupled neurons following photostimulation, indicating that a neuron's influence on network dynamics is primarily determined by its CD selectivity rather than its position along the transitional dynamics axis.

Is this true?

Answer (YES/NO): NO